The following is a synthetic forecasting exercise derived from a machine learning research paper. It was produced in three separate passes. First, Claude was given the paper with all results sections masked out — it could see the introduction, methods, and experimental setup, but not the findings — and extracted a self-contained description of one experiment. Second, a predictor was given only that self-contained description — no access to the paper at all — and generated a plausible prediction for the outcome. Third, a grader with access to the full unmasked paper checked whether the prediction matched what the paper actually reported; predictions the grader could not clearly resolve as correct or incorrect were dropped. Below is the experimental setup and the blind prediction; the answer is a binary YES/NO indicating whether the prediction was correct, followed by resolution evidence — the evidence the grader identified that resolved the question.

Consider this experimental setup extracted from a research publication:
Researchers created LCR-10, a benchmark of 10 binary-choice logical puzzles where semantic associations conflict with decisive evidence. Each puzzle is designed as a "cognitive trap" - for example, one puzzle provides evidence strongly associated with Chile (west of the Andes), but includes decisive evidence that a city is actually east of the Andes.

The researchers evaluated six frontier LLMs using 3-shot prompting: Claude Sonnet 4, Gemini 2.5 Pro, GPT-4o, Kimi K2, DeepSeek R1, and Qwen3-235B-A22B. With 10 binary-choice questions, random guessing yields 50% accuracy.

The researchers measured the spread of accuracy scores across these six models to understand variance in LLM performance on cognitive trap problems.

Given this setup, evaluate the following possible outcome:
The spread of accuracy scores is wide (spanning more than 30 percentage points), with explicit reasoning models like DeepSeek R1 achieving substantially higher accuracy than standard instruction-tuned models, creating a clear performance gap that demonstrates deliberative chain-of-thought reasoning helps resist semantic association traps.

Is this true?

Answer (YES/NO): NO